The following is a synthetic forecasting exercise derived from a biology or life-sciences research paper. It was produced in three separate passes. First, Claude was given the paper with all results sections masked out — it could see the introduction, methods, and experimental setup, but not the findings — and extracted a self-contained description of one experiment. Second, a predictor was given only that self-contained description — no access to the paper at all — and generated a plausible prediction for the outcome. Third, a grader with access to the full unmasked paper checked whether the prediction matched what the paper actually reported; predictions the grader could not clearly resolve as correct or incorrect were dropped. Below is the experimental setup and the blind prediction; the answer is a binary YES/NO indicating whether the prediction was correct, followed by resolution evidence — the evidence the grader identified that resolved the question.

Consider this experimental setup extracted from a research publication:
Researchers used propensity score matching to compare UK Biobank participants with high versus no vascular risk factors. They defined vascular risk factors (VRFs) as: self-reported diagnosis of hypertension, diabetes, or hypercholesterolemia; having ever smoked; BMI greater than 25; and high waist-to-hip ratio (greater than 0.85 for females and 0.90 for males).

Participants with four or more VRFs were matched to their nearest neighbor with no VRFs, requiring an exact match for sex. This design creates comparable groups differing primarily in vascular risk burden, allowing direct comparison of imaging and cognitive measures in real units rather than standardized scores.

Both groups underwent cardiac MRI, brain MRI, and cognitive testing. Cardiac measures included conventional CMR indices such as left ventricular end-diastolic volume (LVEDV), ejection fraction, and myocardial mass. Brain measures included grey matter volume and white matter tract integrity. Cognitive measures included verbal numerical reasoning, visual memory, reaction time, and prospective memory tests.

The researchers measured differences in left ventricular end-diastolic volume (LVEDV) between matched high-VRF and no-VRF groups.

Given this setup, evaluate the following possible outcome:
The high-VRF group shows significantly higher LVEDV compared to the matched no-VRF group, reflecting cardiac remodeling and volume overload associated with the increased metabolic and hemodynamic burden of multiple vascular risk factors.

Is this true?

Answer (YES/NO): NO